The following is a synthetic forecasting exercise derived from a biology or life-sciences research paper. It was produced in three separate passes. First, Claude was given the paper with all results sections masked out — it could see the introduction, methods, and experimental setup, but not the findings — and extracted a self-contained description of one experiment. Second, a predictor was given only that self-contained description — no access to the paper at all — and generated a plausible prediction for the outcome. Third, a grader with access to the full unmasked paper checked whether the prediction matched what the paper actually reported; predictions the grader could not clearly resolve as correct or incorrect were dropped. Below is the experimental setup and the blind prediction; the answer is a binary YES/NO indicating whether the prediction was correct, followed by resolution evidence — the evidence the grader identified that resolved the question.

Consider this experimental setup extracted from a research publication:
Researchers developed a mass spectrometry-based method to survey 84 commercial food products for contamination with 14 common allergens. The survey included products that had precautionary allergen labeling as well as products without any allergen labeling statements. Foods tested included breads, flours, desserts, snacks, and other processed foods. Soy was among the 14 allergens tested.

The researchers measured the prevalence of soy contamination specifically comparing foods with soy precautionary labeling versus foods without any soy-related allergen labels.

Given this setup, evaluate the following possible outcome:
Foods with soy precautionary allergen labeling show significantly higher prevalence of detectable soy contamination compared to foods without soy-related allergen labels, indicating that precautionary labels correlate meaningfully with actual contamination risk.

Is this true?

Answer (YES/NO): NO